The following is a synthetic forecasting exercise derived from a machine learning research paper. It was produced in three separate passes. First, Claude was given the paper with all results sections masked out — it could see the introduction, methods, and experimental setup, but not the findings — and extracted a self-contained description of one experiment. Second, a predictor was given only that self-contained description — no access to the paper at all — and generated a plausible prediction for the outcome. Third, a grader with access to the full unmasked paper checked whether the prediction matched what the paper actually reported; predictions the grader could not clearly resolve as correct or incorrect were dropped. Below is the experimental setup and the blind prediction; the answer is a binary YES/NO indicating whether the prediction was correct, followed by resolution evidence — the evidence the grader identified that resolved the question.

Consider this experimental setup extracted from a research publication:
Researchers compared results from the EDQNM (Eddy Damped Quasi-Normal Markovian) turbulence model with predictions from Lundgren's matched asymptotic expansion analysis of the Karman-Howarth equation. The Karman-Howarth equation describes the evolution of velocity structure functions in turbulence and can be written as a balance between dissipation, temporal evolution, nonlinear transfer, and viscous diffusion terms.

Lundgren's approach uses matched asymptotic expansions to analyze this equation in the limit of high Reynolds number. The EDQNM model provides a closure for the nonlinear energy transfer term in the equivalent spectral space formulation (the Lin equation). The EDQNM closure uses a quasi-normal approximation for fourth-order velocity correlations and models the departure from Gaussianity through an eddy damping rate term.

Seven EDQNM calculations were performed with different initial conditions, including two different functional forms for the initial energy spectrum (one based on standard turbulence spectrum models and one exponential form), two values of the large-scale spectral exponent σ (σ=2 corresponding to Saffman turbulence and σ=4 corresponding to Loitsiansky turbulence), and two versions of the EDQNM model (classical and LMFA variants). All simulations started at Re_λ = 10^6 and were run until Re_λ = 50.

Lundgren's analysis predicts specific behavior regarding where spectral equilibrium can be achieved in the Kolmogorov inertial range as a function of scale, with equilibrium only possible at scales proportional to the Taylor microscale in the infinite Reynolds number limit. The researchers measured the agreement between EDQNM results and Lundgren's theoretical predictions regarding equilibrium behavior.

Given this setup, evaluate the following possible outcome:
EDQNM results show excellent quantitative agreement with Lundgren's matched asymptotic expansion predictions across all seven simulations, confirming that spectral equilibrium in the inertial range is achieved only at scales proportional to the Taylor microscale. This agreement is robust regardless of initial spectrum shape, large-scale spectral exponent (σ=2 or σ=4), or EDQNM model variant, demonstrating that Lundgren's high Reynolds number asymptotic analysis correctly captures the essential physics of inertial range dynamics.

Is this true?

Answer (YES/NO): YES